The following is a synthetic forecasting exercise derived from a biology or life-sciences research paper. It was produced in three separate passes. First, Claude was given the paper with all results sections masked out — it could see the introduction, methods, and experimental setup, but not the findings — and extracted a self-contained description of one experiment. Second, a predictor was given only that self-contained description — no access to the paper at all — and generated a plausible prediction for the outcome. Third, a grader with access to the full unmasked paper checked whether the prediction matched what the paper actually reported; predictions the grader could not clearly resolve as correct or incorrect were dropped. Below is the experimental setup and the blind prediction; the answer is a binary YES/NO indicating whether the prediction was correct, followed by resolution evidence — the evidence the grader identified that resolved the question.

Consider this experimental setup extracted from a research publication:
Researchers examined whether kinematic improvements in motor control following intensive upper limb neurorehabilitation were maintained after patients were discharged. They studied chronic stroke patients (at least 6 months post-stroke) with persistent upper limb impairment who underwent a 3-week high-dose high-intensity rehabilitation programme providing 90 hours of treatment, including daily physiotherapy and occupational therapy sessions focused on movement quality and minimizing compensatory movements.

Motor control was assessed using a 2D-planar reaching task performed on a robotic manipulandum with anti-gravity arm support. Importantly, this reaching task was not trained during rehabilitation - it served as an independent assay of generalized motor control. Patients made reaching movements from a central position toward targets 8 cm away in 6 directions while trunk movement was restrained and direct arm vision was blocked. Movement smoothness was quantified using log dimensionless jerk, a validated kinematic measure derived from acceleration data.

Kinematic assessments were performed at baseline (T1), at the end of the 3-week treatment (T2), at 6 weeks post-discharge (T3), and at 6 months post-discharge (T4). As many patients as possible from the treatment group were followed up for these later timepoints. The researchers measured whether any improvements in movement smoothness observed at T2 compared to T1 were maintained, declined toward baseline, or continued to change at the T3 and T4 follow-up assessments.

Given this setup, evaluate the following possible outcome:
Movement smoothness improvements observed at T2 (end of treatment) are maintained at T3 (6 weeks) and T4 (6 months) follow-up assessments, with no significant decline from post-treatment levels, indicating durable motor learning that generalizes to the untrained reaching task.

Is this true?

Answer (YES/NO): YES